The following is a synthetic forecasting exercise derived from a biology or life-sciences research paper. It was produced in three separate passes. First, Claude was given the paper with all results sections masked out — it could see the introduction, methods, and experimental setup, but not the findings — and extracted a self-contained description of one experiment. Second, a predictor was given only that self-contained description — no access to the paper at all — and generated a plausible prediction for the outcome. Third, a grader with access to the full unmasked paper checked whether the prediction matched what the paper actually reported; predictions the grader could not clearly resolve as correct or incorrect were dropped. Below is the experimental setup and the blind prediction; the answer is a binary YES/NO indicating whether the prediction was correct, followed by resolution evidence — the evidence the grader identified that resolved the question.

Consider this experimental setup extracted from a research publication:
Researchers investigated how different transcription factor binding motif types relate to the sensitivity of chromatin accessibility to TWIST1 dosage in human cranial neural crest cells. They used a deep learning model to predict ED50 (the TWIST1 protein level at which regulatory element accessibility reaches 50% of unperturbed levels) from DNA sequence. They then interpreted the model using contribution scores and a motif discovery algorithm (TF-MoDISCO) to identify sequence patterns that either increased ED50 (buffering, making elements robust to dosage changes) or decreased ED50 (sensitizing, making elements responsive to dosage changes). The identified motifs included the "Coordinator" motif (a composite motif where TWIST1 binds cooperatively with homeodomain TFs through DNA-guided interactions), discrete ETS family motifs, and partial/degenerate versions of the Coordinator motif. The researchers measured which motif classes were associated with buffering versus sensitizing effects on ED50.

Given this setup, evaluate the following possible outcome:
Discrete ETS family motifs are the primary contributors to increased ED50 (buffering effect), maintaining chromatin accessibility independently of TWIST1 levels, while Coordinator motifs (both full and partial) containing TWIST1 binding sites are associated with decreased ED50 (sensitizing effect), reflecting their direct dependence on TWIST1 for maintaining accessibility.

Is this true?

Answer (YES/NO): NO